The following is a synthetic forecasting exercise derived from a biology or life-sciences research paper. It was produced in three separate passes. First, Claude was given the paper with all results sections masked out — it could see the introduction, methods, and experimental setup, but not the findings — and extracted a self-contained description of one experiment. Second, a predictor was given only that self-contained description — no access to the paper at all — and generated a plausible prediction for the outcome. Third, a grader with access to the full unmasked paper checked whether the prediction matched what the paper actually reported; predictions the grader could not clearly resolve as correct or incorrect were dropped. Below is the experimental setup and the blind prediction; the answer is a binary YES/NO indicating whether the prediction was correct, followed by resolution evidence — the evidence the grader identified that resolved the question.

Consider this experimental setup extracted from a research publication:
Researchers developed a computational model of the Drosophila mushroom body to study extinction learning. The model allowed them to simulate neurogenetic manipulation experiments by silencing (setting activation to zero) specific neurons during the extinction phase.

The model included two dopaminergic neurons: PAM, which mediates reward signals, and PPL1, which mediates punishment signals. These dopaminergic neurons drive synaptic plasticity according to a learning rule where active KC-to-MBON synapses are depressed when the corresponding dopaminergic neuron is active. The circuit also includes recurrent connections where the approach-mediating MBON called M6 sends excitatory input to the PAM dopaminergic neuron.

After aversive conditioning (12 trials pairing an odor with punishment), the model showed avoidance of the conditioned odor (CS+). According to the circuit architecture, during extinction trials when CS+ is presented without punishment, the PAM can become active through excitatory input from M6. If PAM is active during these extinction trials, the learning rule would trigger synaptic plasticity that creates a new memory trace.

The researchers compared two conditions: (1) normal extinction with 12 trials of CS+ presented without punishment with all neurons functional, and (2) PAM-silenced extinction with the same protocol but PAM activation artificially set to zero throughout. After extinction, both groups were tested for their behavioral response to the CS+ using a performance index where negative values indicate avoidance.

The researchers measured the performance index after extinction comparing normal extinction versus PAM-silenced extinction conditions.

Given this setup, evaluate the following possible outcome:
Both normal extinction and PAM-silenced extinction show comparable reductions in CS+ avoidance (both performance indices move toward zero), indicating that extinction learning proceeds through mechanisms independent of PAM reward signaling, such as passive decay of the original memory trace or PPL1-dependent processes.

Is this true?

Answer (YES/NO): NO